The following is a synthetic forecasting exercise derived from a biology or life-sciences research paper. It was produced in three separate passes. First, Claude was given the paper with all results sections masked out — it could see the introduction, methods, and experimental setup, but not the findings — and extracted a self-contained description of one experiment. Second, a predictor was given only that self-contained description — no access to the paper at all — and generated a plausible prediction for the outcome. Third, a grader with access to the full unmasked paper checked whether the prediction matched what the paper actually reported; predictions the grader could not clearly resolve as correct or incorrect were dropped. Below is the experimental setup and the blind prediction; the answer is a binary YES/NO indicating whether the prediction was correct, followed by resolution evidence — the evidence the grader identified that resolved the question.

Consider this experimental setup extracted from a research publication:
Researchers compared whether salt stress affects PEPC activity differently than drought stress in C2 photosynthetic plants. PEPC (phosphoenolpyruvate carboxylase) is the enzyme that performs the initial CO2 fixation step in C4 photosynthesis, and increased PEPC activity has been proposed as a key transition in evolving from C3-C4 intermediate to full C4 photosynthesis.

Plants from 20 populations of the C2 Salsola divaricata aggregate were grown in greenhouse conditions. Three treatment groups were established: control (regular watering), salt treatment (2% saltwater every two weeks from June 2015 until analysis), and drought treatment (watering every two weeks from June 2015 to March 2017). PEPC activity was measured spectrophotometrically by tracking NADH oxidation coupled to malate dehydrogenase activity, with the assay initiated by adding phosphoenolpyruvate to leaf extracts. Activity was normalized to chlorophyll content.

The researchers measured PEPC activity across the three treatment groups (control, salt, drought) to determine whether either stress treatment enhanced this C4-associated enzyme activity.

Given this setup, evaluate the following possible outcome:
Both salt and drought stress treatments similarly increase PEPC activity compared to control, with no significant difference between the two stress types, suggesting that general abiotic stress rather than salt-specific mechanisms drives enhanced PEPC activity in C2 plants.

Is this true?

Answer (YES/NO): NO